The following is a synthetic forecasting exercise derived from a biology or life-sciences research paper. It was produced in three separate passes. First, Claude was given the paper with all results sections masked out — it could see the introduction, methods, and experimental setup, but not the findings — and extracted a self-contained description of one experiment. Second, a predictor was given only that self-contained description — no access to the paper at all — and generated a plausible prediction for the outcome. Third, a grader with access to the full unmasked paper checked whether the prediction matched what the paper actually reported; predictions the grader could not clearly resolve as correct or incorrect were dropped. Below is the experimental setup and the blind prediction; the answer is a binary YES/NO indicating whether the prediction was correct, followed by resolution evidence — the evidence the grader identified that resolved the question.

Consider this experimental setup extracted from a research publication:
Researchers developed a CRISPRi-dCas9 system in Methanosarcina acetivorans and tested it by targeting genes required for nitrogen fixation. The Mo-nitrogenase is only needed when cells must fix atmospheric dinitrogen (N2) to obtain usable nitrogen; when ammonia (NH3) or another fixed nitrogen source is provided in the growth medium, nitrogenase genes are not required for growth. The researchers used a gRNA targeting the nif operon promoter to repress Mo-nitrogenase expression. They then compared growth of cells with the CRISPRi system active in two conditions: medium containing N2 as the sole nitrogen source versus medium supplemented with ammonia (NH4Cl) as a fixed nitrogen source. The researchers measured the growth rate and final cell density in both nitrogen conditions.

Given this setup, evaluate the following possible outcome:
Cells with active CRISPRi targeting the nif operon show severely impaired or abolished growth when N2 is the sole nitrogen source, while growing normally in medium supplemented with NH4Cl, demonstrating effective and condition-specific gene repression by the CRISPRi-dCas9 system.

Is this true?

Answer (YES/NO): YES